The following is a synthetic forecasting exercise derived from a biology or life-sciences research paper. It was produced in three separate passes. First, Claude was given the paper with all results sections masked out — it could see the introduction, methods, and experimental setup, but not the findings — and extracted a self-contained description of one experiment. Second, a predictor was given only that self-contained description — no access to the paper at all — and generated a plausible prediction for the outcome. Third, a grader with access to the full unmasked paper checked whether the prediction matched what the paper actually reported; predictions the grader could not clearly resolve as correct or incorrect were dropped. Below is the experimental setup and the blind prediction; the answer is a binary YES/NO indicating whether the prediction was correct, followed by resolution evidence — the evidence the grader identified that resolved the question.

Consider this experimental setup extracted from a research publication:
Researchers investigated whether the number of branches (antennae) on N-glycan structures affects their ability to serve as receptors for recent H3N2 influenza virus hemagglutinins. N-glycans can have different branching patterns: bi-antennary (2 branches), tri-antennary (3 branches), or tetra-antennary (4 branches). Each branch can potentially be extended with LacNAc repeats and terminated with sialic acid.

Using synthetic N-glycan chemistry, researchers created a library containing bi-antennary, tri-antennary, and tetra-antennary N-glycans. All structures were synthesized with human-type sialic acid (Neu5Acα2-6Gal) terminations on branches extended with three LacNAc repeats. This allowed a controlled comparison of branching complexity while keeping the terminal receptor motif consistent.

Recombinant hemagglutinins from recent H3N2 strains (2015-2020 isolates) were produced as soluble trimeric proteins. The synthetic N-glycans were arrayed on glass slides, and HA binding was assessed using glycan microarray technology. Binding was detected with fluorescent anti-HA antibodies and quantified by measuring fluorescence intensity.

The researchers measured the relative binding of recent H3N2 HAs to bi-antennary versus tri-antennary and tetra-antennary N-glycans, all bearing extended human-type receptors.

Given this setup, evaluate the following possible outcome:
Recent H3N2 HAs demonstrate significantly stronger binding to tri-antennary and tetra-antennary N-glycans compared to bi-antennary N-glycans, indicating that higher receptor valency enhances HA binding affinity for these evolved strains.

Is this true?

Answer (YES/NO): NO